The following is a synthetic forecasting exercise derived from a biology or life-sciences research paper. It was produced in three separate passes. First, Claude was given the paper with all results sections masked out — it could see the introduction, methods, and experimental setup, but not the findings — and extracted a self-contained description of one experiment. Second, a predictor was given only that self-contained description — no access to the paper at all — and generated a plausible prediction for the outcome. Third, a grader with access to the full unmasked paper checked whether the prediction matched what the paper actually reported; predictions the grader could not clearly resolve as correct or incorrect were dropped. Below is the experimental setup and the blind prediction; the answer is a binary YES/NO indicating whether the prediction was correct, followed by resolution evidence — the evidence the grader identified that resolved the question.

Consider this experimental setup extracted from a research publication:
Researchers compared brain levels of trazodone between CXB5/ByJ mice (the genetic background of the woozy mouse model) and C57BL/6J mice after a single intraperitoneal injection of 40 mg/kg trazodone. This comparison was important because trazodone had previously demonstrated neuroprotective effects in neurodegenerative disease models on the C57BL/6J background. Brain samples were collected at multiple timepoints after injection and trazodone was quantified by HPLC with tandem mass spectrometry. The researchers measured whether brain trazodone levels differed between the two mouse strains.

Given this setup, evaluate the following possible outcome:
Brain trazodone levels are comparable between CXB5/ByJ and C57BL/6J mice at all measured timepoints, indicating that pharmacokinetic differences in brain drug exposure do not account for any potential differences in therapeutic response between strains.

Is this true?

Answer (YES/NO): YES